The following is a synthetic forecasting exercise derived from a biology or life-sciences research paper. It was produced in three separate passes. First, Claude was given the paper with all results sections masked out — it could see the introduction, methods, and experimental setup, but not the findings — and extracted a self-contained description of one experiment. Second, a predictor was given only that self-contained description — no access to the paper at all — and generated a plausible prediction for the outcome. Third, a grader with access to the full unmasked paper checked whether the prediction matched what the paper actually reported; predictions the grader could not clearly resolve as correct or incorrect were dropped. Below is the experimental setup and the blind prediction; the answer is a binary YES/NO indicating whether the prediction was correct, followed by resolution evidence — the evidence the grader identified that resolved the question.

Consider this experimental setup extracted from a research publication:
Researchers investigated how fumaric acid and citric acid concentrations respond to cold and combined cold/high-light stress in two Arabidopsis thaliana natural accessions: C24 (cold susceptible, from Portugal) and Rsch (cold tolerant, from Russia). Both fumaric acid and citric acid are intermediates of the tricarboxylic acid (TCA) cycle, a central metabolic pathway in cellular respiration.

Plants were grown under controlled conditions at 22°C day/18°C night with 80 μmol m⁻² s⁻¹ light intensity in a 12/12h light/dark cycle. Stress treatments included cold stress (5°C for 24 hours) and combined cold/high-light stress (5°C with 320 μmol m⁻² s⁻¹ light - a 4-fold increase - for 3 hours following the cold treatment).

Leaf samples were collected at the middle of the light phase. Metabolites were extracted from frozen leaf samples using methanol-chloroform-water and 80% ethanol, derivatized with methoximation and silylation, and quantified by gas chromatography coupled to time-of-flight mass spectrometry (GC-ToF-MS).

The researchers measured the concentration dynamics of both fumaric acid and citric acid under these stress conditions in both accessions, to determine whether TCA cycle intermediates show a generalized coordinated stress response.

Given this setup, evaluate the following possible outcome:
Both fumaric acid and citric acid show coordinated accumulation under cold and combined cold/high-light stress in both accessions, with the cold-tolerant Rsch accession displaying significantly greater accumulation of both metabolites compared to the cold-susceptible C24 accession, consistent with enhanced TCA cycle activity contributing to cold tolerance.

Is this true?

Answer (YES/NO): NO